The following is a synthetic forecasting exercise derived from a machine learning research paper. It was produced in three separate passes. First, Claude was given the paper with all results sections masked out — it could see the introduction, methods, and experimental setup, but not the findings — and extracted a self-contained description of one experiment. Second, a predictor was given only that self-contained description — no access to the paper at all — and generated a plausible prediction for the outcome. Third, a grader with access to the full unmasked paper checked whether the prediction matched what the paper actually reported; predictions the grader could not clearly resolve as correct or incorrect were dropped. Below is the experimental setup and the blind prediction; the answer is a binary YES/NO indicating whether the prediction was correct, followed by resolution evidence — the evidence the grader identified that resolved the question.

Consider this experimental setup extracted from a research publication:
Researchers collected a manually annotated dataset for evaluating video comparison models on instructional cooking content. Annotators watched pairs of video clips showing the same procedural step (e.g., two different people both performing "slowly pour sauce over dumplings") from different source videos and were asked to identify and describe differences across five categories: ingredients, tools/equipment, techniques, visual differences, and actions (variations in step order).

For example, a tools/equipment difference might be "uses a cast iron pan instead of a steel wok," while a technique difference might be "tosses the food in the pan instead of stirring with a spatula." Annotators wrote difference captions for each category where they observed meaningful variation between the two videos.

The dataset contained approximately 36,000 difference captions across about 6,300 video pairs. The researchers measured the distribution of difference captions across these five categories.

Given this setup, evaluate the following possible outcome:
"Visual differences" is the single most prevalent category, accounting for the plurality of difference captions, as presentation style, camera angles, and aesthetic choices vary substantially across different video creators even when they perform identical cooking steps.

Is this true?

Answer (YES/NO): NO